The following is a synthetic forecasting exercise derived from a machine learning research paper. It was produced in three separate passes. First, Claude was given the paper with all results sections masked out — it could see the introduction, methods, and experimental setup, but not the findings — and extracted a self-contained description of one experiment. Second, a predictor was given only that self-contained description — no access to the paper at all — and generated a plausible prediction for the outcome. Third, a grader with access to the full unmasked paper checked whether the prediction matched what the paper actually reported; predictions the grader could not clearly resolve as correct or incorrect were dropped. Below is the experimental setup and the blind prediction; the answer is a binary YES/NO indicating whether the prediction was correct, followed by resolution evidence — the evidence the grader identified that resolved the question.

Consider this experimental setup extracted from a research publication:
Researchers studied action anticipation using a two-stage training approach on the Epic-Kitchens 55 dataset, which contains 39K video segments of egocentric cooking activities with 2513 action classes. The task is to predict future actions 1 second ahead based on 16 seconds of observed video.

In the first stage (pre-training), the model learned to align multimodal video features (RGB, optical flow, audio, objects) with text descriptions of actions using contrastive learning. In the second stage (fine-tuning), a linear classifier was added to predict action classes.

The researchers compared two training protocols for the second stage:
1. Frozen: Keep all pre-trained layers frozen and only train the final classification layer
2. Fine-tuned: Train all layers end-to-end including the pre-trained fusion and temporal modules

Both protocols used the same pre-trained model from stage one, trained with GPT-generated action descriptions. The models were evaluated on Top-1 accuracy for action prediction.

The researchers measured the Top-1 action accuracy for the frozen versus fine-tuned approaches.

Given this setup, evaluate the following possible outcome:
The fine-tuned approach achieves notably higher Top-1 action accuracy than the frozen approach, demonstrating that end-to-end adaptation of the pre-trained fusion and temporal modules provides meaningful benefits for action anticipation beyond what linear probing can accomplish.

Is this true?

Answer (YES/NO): YES